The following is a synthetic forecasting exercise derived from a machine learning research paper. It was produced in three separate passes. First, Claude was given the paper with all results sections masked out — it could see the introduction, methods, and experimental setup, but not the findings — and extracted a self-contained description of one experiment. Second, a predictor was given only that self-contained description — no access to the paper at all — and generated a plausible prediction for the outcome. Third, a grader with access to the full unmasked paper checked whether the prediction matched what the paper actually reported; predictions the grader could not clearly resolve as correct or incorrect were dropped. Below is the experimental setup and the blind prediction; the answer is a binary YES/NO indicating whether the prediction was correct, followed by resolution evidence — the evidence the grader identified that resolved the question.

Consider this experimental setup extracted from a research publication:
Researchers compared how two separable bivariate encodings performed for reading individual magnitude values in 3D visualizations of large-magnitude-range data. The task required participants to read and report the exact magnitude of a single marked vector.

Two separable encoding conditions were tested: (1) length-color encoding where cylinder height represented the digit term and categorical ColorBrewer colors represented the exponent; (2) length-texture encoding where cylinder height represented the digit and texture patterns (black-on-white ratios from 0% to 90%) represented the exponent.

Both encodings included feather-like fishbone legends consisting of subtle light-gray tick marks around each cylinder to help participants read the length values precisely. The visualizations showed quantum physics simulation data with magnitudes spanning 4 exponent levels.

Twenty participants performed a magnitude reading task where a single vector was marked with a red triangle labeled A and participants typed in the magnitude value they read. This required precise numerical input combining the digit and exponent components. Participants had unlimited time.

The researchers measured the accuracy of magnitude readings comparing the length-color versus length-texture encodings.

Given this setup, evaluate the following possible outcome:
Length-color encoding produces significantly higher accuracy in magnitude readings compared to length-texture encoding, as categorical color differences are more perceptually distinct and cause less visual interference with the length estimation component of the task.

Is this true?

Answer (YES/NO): NO